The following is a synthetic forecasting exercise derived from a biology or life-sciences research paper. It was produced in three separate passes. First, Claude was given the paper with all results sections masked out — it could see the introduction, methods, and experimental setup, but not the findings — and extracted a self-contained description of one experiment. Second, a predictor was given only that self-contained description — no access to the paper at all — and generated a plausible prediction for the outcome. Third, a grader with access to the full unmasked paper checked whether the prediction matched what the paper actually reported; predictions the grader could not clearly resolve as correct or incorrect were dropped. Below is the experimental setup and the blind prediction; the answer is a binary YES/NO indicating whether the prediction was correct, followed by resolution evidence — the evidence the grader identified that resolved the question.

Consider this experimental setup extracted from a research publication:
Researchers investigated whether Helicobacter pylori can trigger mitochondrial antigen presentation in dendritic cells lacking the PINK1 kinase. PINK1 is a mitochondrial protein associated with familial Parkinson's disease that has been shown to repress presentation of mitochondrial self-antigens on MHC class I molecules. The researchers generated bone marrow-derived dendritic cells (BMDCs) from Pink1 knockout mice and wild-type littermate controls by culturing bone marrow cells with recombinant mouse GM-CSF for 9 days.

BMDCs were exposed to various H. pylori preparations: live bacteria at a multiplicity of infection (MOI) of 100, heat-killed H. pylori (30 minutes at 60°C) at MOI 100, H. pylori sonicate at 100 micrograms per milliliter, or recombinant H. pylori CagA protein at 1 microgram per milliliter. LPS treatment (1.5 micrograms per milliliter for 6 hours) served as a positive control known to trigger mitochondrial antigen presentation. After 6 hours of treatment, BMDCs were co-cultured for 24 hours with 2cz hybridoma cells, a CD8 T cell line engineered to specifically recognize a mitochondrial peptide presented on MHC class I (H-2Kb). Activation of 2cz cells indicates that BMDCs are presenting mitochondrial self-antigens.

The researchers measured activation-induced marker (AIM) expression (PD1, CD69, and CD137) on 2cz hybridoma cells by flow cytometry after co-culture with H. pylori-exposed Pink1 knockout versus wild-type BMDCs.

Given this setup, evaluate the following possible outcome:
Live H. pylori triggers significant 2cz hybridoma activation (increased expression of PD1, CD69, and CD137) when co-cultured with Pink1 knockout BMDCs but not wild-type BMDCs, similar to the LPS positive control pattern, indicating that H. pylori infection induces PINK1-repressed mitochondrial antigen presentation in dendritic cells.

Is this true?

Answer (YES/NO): NO